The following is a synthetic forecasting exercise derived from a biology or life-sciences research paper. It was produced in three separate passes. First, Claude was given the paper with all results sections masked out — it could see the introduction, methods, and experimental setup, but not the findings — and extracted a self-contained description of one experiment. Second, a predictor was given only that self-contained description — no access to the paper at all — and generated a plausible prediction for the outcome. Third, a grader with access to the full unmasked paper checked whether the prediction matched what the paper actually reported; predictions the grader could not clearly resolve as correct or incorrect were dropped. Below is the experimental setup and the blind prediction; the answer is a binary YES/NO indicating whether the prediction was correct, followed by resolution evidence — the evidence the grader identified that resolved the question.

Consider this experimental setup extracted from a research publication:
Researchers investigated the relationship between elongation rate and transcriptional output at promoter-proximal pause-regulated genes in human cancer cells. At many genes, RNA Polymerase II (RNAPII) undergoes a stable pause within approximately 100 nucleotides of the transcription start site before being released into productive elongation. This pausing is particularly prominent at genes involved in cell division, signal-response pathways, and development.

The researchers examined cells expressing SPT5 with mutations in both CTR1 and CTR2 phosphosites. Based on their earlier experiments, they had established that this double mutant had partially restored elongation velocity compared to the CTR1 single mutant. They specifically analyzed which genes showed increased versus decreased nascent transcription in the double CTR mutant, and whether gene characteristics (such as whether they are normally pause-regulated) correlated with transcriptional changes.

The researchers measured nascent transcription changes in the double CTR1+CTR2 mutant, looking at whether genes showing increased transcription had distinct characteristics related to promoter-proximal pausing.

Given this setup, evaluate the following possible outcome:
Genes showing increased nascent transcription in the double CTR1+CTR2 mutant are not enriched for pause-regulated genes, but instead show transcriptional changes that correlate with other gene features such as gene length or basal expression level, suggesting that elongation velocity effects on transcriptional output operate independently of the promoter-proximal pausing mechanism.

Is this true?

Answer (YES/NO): NO